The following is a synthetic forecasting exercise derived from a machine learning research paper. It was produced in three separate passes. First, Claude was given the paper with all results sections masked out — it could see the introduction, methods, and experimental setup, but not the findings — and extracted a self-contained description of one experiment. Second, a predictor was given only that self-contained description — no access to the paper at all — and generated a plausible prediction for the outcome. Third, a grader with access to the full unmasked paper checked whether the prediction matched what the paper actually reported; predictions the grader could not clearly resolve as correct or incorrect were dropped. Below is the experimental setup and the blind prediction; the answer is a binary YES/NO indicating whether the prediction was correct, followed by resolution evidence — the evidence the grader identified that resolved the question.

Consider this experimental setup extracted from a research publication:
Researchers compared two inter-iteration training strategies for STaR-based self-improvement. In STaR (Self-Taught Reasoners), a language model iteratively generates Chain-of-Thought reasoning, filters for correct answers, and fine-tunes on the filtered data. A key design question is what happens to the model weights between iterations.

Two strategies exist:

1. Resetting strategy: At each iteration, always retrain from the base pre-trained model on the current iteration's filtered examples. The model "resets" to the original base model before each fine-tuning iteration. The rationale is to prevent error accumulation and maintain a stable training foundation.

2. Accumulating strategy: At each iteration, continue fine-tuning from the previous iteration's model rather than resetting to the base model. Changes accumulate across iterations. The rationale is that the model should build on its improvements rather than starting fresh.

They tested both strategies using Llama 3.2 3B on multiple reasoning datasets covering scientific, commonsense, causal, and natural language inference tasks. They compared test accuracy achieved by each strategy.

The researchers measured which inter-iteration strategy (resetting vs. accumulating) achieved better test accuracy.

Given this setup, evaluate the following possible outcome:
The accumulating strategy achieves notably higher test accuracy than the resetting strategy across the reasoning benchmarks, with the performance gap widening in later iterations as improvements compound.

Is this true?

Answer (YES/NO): NO